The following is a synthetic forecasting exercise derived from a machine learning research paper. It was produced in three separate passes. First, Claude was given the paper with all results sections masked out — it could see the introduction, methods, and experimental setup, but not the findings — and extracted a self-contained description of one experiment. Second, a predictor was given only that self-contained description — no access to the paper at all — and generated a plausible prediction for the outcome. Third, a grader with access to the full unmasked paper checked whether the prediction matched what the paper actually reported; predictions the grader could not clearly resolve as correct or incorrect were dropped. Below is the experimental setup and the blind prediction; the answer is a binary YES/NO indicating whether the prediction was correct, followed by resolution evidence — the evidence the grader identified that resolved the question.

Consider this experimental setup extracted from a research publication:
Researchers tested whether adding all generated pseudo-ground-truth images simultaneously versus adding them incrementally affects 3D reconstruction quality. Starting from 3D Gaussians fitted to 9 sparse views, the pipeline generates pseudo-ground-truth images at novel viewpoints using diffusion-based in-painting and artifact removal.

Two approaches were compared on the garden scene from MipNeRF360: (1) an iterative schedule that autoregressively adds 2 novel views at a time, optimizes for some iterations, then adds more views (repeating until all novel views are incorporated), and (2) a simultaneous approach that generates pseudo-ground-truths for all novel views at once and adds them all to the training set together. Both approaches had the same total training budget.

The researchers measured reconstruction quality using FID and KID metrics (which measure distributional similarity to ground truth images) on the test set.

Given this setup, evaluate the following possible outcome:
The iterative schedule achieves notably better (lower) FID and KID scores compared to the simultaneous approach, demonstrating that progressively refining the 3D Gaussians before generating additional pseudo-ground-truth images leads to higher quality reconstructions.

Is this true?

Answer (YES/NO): YES